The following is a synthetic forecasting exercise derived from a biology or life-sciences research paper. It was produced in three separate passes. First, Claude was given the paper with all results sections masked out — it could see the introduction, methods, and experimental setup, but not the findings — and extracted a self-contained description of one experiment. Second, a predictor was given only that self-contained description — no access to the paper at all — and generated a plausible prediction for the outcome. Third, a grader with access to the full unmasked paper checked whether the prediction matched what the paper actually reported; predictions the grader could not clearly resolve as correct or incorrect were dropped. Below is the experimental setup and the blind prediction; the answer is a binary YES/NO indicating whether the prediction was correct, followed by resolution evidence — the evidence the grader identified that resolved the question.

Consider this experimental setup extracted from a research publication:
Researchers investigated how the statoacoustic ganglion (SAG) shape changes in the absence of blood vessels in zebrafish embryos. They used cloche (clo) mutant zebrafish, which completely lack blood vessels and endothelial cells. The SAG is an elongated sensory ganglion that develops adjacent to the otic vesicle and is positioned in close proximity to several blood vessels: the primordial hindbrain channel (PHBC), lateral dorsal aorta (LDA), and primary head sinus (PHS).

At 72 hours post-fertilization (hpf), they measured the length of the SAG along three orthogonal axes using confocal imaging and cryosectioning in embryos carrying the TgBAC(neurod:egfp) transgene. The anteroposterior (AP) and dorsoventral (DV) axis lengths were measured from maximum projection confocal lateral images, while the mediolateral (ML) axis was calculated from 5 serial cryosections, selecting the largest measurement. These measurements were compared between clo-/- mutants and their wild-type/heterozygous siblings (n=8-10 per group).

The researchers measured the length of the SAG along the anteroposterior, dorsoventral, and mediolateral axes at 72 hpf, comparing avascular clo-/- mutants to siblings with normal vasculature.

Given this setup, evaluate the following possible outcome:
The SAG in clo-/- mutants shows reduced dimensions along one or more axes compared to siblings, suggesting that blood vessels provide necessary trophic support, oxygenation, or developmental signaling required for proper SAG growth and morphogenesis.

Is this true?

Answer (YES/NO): NO